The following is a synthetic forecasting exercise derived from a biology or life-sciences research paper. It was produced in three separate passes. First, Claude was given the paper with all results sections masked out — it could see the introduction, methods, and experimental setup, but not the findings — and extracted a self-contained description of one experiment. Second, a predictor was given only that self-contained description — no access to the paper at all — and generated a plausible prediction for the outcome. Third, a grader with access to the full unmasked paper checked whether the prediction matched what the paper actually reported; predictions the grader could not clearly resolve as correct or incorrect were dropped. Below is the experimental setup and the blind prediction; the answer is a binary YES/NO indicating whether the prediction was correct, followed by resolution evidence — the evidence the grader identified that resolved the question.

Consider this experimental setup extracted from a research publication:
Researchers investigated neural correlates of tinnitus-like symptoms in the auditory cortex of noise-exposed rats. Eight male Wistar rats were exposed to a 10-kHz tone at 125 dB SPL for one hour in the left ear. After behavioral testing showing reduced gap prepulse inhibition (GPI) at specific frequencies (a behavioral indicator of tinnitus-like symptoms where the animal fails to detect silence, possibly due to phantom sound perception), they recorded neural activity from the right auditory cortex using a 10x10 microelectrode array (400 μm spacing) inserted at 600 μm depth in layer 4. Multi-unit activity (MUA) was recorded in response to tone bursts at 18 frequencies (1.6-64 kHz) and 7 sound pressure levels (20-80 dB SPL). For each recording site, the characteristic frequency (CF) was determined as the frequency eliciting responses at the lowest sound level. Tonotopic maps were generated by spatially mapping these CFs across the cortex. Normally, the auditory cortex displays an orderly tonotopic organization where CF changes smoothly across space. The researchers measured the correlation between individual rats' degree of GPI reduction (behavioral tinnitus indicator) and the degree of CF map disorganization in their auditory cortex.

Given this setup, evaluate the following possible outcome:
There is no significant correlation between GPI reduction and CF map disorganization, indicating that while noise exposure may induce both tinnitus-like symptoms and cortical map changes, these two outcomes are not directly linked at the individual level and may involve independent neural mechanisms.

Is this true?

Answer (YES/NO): NO